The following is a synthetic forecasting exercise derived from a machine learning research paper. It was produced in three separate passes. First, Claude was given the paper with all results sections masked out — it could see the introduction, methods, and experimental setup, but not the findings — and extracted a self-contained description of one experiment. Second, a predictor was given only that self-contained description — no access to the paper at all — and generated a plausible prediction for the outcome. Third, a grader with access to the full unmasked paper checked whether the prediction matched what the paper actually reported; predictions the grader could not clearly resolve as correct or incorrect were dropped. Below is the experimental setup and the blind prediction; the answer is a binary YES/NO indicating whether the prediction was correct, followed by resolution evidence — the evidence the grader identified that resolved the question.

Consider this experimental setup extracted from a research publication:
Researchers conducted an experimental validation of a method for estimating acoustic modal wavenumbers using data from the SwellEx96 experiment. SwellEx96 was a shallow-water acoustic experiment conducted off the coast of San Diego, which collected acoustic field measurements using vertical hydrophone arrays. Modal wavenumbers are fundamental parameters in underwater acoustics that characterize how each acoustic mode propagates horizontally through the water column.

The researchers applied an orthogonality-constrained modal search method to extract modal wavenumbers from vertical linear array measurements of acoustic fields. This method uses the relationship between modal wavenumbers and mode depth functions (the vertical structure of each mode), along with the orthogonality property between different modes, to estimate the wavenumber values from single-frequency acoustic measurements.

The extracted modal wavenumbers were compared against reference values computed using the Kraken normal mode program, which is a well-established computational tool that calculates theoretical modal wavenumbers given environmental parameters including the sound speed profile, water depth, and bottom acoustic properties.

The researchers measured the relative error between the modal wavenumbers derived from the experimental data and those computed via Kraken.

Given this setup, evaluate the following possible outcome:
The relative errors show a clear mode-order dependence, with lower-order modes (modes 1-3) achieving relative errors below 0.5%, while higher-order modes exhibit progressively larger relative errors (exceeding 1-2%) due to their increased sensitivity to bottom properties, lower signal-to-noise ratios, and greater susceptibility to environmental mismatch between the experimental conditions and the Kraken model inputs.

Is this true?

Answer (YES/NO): NO